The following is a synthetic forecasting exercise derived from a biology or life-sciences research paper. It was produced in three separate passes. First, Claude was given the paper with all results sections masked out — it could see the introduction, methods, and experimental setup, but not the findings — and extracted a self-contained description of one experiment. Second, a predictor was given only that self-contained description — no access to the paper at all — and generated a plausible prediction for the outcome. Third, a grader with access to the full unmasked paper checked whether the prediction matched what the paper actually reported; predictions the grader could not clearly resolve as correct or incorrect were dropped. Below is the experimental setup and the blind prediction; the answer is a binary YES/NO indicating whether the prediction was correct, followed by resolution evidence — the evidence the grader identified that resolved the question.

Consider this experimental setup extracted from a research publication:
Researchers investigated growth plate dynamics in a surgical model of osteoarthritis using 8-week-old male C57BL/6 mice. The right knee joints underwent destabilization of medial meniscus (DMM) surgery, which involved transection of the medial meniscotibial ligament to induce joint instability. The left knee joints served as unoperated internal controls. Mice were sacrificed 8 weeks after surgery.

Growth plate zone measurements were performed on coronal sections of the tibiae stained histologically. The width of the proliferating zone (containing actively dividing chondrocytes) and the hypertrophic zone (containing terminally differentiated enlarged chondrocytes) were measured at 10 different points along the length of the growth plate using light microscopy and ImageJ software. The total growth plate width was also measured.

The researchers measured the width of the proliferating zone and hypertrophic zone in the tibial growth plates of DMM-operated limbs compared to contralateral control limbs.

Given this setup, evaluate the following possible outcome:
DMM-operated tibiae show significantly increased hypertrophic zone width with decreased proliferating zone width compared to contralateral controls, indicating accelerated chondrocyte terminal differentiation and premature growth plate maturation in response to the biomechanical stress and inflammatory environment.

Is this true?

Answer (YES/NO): NO